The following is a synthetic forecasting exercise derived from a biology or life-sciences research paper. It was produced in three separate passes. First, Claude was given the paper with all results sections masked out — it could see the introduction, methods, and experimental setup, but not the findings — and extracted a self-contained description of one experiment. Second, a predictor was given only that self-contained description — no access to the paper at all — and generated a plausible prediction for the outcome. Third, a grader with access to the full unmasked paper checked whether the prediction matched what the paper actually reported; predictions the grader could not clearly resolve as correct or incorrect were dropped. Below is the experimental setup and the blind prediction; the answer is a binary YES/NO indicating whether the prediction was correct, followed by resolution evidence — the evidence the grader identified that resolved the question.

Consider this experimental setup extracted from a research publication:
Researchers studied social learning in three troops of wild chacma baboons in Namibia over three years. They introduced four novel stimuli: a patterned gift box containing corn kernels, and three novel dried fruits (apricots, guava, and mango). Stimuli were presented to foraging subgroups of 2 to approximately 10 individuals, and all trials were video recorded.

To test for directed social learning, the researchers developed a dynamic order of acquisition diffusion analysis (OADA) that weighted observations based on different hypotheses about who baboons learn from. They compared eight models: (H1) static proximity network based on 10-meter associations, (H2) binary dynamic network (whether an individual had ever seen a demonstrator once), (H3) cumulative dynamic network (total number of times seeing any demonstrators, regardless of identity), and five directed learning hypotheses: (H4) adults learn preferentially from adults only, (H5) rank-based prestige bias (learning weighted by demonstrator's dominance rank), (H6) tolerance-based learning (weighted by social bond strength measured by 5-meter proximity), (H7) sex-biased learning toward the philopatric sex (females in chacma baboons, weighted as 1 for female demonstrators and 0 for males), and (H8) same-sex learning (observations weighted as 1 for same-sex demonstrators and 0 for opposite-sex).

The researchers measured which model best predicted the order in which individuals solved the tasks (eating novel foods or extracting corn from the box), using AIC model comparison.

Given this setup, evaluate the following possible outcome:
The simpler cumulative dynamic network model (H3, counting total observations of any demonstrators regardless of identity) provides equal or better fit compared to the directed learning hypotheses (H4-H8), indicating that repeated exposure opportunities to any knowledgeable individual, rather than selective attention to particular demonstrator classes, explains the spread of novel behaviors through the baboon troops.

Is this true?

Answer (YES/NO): YES